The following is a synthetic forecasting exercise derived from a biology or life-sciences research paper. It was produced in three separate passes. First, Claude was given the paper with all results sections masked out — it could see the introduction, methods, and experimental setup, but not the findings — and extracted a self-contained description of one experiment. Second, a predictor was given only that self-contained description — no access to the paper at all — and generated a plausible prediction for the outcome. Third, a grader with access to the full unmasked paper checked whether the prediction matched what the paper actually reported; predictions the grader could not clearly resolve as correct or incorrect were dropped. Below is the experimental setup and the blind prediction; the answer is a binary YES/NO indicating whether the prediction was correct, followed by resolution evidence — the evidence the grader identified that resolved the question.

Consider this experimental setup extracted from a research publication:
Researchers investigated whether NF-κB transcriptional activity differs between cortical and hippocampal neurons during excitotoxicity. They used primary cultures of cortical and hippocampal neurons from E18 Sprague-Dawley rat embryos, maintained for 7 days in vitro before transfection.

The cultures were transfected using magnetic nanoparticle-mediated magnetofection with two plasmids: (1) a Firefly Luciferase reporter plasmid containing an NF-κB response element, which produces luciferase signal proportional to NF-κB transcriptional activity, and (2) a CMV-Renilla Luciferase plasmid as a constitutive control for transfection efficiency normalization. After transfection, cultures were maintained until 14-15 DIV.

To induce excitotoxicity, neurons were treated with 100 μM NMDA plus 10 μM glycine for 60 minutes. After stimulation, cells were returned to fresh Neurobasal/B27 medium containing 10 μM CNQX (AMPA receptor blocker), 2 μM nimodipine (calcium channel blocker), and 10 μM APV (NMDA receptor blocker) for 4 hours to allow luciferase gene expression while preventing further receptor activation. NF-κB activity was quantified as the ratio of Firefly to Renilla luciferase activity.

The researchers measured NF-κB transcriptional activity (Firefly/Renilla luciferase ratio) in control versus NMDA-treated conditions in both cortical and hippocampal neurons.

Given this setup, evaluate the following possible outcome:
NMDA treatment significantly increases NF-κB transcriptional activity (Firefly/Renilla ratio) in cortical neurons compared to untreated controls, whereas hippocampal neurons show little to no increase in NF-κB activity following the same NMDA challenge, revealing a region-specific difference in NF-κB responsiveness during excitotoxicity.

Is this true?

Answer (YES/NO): NO